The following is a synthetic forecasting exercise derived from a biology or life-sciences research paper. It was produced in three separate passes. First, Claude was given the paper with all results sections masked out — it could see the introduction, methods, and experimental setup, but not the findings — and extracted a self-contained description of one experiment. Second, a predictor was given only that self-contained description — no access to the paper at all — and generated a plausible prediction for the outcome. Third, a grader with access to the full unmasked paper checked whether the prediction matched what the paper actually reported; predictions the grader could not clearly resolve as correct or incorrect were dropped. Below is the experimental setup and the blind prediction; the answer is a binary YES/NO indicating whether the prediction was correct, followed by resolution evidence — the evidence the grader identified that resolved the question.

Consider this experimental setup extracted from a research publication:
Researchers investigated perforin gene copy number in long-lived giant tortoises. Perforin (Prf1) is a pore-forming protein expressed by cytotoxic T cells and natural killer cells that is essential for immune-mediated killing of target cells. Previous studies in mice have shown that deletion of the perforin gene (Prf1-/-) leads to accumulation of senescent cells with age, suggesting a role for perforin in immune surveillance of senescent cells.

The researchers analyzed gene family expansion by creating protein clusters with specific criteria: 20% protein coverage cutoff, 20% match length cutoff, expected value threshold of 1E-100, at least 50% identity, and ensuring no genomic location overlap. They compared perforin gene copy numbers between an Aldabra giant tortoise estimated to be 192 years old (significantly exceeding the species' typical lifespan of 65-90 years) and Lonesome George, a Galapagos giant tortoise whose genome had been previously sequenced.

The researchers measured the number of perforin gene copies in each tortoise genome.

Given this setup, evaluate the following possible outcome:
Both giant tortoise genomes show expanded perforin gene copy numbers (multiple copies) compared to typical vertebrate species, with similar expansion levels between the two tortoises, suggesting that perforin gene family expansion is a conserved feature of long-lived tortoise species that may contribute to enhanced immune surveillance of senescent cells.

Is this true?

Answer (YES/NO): NO